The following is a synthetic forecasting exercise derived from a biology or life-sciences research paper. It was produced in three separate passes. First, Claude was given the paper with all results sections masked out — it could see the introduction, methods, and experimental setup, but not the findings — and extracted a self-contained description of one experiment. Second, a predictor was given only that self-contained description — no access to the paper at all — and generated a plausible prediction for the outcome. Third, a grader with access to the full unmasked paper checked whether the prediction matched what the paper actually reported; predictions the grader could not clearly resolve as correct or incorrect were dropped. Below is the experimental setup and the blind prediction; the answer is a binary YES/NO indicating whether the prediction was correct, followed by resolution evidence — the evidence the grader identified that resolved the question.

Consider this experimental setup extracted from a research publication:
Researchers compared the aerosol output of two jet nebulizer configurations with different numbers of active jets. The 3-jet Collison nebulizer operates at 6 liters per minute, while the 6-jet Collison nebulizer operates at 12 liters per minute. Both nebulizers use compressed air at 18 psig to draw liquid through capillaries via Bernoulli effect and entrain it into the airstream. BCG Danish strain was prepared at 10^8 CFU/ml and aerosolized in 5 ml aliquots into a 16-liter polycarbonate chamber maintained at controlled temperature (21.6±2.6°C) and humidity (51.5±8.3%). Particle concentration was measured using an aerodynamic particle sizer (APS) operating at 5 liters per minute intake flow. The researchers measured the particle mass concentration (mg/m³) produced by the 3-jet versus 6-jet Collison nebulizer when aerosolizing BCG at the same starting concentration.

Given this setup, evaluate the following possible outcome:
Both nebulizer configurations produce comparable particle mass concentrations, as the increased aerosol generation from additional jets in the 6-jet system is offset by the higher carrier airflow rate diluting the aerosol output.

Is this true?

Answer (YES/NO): YES